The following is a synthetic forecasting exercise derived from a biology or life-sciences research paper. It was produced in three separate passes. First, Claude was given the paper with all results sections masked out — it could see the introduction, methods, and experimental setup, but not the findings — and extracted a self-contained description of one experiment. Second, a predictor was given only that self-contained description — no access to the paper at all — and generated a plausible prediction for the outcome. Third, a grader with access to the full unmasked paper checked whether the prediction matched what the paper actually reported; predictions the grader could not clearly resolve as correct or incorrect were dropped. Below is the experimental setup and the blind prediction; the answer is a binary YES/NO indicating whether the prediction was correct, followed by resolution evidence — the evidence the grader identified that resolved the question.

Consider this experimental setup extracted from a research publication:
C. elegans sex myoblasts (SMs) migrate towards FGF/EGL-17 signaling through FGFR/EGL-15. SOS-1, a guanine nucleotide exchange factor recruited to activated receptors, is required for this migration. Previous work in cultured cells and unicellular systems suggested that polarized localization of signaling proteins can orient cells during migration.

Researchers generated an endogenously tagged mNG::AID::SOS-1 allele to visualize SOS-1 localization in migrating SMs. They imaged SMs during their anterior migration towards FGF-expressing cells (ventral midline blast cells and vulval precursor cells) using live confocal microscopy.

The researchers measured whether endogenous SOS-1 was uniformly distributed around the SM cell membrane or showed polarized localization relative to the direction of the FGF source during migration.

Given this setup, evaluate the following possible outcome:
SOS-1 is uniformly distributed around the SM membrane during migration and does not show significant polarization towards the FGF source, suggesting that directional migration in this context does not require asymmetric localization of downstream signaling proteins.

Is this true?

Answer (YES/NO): NO